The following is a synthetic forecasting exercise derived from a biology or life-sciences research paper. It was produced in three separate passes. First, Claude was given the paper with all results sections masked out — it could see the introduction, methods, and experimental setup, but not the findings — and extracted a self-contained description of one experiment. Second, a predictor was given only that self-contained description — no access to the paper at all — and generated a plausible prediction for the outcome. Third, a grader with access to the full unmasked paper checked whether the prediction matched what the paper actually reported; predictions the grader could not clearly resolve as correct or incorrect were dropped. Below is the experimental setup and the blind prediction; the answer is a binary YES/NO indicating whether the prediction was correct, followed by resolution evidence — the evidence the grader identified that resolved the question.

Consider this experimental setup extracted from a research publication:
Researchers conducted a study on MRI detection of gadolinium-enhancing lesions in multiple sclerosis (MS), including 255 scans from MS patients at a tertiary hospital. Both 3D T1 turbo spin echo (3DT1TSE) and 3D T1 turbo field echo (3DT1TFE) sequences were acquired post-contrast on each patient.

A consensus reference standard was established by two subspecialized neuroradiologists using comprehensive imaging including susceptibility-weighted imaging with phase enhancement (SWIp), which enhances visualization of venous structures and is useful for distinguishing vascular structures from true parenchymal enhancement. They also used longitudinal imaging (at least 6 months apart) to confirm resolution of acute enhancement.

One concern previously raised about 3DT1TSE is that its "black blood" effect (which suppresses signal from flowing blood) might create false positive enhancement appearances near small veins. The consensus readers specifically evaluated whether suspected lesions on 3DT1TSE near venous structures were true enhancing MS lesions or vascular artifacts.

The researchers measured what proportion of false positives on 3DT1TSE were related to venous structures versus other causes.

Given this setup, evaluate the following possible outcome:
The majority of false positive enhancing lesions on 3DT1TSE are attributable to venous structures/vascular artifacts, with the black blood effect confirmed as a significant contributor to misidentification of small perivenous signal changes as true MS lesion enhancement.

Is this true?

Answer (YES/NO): NO